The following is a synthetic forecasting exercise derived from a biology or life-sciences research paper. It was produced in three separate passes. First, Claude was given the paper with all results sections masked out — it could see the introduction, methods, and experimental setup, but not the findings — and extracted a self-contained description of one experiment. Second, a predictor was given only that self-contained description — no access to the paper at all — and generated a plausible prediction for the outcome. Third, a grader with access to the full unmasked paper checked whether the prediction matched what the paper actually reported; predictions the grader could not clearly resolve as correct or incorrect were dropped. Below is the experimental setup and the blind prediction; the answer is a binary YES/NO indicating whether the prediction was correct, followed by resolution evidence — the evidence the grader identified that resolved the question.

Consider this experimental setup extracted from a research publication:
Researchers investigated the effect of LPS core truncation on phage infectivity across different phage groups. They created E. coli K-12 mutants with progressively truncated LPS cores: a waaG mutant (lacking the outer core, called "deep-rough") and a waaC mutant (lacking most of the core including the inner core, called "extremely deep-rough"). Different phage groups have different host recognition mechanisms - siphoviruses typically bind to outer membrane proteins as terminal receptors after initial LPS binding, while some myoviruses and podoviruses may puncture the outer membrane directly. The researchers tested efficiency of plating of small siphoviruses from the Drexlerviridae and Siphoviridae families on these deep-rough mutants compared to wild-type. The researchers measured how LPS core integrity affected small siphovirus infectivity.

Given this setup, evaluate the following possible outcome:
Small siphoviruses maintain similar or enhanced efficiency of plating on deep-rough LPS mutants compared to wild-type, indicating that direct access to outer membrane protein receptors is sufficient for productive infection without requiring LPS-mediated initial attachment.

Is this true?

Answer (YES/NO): NO